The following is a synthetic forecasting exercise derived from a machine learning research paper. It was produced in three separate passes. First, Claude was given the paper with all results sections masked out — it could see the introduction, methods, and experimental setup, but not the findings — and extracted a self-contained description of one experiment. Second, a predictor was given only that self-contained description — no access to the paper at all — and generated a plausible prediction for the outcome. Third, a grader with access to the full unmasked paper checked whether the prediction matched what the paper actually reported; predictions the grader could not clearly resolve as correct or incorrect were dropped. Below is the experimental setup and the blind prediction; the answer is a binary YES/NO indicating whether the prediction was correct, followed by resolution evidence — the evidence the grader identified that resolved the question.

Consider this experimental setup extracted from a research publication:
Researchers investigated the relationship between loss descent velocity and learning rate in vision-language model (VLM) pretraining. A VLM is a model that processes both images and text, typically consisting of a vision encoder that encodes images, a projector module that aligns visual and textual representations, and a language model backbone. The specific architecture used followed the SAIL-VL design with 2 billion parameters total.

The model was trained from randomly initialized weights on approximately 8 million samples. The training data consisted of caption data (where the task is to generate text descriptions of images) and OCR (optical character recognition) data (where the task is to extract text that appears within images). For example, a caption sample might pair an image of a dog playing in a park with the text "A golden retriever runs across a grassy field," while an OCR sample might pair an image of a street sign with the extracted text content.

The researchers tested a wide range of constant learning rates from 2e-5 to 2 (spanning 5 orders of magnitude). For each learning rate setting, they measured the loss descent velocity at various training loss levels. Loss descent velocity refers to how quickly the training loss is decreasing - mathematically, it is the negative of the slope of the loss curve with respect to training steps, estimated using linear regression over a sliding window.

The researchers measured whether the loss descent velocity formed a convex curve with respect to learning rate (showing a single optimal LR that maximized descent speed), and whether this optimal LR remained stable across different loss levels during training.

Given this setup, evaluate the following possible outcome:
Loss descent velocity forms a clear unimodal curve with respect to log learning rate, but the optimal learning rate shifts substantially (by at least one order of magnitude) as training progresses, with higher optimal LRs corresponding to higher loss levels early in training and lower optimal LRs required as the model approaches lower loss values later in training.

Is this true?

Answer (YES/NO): NO